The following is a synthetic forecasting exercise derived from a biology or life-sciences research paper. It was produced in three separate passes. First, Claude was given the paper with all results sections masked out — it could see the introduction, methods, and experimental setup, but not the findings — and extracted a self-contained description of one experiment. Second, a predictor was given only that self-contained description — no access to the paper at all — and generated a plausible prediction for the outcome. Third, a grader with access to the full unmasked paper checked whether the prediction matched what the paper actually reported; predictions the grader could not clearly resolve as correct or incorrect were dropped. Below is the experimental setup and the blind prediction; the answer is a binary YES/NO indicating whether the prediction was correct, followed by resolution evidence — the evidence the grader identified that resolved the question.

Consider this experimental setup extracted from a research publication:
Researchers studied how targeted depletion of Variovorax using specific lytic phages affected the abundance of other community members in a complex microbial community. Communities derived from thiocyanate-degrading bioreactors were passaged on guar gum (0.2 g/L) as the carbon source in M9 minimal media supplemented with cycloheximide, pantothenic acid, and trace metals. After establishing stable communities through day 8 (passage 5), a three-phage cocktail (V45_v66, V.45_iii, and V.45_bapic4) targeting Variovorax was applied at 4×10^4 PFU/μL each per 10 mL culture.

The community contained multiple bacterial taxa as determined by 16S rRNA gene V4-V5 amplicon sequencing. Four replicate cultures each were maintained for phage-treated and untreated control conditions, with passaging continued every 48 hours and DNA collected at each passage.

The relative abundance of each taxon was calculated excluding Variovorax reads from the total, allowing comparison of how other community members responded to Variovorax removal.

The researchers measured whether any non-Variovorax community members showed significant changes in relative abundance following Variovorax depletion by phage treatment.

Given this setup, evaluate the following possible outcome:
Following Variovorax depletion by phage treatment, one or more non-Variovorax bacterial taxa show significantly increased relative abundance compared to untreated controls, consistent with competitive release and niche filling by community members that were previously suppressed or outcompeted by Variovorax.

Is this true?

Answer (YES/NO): YES